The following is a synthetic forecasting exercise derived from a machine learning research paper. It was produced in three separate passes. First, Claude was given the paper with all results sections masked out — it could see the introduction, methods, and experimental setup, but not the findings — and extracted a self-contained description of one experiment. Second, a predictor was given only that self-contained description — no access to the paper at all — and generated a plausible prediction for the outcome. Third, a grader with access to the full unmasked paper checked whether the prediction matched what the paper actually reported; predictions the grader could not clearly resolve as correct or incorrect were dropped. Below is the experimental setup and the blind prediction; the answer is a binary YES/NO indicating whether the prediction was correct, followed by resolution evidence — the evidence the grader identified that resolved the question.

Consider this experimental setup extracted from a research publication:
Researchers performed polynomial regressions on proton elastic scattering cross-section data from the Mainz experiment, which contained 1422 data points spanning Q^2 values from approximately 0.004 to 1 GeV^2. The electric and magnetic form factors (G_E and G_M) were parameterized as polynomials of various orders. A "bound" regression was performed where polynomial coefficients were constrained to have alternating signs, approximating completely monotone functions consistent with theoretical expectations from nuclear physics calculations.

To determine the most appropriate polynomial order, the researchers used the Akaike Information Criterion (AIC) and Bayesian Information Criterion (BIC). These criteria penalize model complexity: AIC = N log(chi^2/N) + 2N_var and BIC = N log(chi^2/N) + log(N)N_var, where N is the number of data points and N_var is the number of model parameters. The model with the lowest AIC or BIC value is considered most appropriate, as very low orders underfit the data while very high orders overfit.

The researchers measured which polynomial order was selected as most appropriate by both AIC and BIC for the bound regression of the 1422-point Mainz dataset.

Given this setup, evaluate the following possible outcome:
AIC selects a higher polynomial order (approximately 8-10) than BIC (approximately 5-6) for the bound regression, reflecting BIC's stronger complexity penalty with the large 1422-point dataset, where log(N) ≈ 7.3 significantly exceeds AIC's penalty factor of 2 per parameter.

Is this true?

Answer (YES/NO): NO